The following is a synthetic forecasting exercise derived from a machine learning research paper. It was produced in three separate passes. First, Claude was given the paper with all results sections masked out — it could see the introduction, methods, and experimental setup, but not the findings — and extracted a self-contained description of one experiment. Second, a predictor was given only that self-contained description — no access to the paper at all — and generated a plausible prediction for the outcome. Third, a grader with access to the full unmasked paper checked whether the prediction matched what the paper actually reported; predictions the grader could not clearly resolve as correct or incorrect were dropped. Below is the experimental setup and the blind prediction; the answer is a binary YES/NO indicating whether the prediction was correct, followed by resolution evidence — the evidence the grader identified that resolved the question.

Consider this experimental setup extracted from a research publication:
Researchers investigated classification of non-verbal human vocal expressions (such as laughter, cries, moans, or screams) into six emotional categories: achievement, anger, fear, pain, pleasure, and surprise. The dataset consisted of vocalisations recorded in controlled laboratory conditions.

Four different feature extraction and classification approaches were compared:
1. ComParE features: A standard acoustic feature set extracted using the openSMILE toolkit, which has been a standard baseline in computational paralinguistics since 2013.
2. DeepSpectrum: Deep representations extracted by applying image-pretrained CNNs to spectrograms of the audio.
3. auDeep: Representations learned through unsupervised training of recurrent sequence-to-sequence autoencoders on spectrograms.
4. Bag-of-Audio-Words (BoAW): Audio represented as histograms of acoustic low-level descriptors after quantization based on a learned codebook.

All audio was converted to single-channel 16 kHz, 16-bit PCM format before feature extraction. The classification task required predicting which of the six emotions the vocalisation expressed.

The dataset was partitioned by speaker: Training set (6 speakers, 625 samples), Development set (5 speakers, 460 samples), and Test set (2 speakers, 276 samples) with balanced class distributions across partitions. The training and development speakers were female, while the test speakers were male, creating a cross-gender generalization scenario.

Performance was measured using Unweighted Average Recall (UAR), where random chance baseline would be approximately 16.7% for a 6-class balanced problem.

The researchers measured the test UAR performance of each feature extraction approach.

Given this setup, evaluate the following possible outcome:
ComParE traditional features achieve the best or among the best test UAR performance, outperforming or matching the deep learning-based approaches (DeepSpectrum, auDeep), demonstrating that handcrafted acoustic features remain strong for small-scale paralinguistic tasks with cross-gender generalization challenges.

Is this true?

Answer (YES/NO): NO